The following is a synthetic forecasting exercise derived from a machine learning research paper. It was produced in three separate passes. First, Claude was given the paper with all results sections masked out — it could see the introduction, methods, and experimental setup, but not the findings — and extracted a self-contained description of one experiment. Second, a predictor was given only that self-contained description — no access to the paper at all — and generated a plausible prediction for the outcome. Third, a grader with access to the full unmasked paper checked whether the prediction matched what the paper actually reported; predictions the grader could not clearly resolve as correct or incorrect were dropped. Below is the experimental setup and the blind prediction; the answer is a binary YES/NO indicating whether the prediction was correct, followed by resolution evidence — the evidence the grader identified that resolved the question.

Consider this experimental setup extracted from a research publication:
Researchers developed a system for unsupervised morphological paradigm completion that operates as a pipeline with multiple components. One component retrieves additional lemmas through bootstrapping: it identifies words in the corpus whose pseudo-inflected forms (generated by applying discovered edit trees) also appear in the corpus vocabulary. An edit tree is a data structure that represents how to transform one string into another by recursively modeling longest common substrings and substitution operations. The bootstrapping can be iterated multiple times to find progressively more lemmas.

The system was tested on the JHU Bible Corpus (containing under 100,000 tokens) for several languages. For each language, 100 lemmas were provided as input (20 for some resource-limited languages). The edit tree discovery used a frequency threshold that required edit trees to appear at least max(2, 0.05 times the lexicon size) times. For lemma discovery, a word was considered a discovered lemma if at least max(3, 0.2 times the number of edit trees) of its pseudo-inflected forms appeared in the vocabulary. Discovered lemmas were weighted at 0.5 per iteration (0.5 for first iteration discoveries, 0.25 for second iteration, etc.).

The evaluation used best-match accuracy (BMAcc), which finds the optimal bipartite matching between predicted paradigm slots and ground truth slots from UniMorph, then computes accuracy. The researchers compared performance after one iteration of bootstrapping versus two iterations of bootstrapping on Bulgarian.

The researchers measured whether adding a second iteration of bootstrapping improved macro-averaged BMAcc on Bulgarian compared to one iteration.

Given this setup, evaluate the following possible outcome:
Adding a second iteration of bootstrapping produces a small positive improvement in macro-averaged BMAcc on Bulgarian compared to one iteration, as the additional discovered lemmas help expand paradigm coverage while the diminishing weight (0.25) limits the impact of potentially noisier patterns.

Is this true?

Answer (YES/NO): NO